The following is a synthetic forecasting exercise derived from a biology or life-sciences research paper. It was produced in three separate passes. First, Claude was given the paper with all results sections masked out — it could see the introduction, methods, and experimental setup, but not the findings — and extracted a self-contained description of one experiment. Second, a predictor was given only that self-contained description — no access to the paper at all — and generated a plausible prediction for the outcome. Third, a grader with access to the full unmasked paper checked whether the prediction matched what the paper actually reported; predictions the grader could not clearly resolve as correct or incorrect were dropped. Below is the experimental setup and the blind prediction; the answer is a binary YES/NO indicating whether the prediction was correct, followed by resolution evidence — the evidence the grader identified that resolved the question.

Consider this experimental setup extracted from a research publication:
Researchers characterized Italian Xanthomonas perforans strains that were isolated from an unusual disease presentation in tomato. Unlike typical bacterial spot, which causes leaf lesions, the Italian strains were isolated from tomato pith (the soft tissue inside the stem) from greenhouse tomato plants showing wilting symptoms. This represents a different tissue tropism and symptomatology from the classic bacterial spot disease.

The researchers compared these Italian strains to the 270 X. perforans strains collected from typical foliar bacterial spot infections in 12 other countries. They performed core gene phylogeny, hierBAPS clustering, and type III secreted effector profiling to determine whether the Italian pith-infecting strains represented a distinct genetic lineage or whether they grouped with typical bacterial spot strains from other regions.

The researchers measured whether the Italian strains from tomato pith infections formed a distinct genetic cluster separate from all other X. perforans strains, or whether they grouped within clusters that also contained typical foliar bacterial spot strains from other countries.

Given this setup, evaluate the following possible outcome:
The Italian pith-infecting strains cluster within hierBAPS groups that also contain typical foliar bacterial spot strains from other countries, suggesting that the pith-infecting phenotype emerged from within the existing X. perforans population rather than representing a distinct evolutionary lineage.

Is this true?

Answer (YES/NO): YES